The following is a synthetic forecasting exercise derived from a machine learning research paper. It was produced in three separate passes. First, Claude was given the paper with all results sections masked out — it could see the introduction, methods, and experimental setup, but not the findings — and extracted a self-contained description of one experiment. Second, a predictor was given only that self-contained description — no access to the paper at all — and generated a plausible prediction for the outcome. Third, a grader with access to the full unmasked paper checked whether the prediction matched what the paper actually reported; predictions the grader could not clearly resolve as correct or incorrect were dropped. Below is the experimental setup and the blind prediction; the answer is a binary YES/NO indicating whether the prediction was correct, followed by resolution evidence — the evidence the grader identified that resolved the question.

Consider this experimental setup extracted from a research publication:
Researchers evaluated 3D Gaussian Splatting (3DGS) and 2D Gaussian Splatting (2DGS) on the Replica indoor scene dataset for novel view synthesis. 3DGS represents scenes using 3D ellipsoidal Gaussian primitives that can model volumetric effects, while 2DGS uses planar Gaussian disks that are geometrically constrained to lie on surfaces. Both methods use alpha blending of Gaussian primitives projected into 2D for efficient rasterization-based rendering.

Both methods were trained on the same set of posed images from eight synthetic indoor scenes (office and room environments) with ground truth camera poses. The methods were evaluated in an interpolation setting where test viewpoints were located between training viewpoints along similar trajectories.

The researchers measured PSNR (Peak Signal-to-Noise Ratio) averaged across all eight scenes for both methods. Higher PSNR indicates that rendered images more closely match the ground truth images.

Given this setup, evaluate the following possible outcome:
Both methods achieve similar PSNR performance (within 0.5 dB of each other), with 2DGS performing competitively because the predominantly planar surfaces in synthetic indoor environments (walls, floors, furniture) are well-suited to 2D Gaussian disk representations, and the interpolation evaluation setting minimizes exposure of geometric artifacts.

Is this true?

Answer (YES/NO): NO